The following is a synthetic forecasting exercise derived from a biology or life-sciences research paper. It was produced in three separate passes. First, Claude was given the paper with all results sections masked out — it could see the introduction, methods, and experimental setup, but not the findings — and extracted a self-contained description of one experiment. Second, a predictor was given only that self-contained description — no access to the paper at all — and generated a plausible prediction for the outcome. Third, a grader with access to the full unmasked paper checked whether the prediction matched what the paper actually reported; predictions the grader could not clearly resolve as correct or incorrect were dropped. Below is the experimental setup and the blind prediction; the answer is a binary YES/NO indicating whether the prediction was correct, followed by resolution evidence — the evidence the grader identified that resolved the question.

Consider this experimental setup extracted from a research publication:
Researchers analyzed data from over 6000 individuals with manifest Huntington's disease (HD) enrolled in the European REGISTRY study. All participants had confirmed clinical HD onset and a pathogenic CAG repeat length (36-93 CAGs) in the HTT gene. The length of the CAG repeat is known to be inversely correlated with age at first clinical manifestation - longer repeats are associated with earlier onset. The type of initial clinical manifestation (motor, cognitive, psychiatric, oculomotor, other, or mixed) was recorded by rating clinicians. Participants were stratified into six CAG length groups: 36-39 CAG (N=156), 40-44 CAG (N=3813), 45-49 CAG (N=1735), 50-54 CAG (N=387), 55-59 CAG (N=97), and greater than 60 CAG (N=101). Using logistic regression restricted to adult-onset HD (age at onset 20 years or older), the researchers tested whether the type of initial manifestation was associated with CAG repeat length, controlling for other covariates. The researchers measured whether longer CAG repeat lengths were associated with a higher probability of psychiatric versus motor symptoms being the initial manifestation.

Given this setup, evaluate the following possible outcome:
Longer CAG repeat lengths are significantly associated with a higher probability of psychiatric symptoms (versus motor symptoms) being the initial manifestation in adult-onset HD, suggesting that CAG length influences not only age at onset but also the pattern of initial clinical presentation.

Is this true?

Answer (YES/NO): NO